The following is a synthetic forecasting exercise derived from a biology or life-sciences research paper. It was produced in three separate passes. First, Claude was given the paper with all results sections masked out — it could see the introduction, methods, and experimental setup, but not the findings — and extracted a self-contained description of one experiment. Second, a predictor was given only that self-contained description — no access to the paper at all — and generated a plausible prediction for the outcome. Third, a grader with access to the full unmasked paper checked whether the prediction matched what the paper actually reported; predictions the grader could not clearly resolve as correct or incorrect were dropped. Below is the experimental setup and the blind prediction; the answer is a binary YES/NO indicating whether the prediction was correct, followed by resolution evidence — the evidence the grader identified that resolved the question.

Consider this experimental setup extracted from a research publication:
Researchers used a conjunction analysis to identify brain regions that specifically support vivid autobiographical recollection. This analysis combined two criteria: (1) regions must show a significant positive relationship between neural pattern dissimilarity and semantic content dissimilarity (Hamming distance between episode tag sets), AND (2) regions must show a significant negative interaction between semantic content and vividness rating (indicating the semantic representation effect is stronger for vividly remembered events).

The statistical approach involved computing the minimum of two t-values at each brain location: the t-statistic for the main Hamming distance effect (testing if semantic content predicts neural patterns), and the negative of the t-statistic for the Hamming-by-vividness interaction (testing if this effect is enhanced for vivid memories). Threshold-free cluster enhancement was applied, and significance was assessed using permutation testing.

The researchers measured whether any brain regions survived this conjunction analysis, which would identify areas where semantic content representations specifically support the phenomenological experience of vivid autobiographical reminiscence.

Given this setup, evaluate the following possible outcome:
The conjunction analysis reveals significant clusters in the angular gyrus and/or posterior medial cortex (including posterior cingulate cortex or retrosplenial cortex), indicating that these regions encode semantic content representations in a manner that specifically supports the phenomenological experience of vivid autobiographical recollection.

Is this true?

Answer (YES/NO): NO